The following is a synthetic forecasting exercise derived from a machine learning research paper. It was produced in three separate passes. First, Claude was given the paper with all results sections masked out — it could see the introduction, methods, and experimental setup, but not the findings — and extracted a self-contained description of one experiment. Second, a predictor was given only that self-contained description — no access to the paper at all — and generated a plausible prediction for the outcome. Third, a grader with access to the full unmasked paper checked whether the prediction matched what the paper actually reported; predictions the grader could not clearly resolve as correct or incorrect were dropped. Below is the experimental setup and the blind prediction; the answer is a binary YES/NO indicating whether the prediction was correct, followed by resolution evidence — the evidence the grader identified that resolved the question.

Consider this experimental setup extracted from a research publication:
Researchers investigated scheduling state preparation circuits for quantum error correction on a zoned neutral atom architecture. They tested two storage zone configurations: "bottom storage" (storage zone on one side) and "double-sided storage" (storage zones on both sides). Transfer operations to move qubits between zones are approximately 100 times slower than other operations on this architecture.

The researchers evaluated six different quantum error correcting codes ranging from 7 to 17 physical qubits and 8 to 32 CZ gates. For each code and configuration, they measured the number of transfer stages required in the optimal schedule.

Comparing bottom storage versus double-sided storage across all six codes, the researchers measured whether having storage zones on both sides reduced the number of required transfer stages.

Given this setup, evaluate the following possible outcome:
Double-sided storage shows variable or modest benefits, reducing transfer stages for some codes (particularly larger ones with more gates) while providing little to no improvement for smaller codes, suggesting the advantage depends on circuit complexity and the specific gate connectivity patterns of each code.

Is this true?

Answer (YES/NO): NO